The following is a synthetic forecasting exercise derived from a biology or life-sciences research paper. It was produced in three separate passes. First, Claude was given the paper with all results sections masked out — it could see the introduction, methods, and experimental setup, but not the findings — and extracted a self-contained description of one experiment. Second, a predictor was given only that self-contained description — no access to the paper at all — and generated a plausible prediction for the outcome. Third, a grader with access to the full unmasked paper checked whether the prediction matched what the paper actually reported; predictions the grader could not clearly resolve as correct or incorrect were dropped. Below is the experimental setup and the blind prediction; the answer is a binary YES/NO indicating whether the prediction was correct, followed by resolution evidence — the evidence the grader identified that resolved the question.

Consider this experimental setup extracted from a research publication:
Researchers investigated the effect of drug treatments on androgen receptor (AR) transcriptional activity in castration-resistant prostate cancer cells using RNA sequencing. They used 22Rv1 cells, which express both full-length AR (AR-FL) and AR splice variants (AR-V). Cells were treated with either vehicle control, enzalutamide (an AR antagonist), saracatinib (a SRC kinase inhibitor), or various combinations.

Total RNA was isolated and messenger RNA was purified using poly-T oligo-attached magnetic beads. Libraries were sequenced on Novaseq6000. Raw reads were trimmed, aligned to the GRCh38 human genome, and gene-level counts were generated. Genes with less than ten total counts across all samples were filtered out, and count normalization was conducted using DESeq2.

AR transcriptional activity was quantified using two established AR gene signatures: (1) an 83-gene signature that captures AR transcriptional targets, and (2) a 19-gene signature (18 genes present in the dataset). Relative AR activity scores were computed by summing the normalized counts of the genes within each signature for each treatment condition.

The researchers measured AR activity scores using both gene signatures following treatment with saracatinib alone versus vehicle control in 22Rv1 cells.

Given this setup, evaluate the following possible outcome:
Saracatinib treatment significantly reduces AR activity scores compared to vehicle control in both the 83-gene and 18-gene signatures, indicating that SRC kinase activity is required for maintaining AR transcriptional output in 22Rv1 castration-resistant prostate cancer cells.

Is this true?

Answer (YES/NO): YES